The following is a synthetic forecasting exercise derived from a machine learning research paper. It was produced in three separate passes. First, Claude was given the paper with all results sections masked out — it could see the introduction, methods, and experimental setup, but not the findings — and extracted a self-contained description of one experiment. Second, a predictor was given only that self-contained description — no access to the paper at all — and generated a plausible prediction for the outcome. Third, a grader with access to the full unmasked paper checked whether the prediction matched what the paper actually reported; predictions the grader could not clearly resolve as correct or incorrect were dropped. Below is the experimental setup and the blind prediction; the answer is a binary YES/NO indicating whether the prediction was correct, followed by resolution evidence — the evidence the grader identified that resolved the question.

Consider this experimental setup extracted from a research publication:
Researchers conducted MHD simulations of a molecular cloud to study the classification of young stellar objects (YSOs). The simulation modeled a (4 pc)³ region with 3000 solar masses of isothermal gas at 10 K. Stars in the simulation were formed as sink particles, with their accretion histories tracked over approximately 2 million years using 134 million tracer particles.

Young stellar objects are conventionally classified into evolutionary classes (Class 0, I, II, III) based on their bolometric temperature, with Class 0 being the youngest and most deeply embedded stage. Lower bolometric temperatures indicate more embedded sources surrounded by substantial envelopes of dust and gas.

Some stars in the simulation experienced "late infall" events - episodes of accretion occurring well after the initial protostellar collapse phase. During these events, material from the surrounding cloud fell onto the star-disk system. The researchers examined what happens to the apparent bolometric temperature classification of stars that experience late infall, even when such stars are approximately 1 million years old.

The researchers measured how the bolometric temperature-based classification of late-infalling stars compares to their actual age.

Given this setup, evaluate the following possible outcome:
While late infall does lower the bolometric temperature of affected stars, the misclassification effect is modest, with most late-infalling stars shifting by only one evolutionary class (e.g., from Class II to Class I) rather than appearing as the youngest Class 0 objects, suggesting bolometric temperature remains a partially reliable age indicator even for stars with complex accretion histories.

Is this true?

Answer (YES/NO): NO